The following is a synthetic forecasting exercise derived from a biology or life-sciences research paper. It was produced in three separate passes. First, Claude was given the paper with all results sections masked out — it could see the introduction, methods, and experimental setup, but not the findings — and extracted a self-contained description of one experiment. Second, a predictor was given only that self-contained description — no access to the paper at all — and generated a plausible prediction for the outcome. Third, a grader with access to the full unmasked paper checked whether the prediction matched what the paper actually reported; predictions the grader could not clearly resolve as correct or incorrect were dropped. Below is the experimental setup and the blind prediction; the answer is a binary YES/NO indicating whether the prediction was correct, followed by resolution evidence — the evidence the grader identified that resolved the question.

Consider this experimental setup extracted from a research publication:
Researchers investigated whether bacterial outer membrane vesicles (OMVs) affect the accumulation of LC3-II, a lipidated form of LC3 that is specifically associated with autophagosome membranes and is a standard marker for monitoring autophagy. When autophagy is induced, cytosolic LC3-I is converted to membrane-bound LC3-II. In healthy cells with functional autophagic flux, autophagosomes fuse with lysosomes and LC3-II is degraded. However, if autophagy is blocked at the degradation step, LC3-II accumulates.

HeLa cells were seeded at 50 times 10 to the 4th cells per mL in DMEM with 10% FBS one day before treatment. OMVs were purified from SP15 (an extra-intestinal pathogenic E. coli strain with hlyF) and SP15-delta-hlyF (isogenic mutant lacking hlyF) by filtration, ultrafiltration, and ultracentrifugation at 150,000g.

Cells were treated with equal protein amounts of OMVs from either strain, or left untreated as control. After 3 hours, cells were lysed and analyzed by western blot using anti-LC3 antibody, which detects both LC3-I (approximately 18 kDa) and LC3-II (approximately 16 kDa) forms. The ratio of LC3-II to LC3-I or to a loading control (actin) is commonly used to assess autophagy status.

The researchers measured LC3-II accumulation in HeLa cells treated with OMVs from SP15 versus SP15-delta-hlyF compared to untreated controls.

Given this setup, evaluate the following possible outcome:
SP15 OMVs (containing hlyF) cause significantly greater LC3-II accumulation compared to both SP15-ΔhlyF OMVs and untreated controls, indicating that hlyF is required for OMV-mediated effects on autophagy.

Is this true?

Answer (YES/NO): YES